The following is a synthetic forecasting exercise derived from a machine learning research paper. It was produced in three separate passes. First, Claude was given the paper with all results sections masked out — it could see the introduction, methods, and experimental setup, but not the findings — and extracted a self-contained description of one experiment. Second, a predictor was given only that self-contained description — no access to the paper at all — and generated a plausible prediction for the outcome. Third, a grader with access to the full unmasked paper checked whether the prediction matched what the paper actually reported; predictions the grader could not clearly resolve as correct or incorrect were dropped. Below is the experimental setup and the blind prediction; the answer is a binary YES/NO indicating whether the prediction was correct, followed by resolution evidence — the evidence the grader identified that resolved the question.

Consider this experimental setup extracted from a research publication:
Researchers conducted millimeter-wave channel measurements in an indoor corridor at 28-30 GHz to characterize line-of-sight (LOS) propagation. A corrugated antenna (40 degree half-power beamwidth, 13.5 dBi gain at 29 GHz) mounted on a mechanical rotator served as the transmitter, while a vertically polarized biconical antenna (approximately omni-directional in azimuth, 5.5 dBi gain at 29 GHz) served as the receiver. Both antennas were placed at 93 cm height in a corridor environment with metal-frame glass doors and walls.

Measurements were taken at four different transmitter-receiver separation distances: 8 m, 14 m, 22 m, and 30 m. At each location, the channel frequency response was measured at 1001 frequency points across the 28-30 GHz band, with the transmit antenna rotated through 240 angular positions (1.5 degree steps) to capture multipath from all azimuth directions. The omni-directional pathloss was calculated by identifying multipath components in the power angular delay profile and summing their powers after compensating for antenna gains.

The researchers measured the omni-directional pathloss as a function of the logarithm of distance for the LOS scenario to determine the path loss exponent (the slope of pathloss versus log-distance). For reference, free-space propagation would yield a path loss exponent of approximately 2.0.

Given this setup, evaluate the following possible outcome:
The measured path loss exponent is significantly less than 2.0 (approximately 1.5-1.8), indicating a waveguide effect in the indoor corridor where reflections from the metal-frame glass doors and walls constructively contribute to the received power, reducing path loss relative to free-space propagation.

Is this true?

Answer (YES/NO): NO